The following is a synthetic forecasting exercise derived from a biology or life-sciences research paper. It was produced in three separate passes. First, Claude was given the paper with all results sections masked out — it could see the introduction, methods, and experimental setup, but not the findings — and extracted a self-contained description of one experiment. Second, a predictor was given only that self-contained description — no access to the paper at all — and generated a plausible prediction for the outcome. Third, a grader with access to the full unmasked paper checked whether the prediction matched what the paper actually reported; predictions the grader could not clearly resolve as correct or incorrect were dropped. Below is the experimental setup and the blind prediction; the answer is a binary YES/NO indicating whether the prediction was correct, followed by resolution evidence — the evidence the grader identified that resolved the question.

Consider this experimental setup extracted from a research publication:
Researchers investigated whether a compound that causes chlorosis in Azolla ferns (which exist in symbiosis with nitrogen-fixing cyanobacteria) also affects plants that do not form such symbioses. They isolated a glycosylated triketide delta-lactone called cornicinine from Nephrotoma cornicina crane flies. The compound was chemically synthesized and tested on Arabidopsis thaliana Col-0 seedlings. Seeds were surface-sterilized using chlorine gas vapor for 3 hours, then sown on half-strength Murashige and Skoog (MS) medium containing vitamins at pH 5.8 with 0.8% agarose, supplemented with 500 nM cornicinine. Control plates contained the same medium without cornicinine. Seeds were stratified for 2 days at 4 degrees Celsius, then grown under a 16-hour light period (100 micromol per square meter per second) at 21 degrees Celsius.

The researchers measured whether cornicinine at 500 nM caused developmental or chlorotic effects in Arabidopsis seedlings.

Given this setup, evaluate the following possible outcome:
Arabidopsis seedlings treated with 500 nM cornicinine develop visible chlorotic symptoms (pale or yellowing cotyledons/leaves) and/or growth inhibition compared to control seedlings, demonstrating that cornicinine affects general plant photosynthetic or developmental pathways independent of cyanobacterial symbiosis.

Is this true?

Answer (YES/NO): NO